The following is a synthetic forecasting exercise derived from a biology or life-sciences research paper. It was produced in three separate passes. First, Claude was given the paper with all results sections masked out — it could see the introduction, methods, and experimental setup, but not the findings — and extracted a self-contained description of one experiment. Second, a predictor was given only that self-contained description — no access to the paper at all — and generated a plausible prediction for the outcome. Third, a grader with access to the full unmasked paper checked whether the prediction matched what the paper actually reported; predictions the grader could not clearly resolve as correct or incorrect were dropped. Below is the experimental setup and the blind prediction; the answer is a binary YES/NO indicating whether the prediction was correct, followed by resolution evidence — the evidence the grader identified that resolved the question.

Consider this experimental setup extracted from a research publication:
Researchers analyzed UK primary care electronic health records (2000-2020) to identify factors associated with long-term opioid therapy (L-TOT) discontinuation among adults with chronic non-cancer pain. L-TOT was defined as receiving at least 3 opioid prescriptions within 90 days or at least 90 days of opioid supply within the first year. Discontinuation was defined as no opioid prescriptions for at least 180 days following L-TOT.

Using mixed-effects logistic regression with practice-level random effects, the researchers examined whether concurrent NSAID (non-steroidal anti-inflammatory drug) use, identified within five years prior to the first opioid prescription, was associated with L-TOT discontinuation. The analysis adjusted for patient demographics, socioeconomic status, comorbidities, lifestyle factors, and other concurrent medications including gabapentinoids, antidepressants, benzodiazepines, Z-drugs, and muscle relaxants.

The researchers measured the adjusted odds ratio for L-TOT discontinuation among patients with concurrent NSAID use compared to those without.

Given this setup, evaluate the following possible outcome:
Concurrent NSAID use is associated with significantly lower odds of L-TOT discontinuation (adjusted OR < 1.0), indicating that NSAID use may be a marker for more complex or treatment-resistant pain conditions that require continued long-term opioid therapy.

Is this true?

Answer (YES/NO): NO